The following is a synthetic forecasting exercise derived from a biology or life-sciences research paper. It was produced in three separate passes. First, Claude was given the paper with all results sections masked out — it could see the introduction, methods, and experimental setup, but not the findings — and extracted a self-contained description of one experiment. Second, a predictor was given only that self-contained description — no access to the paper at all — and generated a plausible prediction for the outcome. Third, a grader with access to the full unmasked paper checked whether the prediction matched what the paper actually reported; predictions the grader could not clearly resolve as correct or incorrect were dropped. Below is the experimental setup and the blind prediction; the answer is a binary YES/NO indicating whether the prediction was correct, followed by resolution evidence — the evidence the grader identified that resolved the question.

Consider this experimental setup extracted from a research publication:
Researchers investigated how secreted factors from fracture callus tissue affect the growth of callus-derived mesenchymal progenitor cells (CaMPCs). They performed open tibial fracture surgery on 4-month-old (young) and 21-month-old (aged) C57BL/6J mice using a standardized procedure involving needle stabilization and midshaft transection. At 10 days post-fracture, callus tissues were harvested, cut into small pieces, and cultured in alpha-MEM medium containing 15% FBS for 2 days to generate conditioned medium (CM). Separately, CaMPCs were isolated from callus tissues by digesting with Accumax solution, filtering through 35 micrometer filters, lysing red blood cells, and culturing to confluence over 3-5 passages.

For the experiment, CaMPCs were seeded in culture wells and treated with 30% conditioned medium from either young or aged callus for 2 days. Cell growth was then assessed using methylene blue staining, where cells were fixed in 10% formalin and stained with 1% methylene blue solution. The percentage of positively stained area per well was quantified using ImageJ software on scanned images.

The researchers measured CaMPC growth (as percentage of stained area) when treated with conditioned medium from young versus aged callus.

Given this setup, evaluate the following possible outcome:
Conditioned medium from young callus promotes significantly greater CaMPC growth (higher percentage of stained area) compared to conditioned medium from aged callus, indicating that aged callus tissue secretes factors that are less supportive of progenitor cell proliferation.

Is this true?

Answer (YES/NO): YES